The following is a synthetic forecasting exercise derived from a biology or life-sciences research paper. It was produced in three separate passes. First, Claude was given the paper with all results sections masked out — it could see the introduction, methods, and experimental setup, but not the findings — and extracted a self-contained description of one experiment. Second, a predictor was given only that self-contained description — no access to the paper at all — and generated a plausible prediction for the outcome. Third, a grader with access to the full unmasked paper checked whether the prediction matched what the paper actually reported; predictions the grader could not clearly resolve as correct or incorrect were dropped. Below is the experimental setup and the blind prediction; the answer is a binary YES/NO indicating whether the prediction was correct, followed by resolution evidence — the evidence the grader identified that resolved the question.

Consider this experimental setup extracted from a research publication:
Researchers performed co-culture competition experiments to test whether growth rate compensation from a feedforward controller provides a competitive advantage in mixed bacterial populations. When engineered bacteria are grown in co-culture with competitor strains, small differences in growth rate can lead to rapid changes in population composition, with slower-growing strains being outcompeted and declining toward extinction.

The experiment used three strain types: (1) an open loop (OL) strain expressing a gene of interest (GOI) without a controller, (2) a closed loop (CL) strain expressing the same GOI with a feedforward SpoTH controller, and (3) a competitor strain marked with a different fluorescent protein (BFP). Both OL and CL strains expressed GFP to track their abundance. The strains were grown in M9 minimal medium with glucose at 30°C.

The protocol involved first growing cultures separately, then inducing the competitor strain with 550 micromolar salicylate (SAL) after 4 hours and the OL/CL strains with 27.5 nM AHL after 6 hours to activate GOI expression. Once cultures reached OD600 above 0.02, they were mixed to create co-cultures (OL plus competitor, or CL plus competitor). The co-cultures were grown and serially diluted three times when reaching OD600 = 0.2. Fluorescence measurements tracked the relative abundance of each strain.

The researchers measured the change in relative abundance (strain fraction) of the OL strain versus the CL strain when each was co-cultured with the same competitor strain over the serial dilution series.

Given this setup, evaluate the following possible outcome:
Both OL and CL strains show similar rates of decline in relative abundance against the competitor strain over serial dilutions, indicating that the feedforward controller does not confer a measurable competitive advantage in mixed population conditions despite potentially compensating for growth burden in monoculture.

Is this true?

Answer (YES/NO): NO